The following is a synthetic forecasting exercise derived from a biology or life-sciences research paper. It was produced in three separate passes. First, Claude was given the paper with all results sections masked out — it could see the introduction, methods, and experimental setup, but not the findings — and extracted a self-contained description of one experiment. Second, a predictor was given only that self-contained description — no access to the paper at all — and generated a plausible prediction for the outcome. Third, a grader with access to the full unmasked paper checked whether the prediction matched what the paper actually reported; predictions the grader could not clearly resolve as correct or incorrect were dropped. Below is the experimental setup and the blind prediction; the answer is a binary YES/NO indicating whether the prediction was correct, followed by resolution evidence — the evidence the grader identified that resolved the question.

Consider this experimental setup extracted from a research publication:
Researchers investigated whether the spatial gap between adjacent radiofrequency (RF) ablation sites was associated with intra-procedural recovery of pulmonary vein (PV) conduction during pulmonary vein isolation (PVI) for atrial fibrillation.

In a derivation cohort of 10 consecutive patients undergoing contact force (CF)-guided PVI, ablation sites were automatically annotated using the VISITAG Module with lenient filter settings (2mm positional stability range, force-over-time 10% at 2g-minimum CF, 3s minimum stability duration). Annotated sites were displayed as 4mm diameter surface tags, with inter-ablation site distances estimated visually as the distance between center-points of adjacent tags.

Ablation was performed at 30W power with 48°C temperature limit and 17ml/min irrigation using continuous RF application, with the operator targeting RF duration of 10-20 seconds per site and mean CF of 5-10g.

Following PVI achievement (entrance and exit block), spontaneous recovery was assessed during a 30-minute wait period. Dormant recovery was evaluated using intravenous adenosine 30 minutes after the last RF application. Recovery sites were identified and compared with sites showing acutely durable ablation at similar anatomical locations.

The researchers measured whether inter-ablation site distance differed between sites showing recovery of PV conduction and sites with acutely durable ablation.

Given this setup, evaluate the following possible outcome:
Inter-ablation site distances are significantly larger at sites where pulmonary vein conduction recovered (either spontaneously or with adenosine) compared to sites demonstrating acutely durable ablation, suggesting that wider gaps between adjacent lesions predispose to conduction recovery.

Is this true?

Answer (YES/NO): YES